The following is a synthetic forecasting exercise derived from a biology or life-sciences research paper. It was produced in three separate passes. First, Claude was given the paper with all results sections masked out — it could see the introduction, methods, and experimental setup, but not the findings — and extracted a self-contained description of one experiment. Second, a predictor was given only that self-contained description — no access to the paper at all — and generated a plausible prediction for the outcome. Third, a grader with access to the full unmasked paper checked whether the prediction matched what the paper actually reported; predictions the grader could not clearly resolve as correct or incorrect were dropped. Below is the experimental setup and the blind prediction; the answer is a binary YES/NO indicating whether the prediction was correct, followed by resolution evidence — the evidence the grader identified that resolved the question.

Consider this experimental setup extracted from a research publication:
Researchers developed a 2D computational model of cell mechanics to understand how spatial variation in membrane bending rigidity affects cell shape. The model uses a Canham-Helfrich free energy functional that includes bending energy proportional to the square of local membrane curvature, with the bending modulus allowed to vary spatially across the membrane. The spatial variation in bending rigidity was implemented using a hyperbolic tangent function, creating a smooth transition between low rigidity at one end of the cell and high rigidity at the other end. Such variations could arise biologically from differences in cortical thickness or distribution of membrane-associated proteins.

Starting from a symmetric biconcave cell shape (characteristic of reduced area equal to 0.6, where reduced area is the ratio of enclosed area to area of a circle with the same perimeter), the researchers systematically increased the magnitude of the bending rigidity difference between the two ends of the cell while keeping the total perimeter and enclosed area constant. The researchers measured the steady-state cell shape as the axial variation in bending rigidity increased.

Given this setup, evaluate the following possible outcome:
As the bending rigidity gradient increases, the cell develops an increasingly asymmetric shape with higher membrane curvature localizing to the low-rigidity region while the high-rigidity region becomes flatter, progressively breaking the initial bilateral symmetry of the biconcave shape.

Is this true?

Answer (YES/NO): YES